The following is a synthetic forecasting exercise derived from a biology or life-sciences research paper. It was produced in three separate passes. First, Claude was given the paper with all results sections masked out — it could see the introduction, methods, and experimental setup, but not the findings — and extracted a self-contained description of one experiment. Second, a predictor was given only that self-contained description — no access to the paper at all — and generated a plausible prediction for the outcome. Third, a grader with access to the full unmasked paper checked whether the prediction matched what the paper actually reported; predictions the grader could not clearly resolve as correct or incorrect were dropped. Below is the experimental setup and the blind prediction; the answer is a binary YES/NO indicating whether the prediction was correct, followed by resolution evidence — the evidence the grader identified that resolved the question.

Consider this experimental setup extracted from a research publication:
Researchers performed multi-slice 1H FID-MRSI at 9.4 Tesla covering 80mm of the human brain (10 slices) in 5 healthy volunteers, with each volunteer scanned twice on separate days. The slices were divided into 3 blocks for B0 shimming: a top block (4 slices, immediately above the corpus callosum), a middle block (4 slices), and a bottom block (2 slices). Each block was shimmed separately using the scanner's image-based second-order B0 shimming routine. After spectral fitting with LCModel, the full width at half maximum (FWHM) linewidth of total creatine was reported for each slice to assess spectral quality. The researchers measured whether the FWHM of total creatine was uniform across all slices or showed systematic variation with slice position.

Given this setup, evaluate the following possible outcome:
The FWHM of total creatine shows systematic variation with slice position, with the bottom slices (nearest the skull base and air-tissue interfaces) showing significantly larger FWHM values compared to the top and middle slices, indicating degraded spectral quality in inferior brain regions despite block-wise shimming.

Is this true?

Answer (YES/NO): YES